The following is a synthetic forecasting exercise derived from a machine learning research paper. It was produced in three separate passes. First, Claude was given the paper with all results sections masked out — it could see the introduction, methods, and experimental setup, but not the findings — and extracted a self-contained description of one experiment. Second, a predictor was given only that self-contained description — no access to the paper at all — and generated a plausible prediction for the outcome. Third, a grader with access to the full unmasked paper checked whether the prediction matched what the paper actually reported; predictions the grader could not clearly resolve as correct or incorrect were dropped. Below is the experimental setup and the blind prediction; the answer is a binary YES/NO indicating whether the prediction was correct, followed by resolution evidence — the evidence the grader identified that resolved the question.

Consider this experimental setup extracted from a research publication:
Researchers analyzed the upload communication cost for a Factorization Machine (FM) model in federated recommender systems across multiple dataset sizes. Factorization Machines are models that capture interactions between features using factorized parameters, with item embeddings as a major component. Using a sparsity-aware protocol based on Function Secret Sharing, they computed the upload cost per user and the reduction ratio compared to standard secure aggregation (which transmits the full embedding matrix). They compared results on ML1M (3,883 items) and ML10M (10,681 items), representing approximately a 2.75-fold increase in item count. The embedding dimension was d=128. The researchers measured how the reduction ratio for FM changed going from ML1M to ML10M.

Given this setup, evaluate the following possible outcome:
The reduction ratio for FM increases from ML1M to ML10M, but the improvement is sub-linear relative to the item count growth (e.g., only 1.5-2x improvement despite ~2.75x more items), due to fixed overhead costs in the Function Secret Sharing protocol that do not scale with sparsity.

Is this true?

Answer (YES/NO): NO